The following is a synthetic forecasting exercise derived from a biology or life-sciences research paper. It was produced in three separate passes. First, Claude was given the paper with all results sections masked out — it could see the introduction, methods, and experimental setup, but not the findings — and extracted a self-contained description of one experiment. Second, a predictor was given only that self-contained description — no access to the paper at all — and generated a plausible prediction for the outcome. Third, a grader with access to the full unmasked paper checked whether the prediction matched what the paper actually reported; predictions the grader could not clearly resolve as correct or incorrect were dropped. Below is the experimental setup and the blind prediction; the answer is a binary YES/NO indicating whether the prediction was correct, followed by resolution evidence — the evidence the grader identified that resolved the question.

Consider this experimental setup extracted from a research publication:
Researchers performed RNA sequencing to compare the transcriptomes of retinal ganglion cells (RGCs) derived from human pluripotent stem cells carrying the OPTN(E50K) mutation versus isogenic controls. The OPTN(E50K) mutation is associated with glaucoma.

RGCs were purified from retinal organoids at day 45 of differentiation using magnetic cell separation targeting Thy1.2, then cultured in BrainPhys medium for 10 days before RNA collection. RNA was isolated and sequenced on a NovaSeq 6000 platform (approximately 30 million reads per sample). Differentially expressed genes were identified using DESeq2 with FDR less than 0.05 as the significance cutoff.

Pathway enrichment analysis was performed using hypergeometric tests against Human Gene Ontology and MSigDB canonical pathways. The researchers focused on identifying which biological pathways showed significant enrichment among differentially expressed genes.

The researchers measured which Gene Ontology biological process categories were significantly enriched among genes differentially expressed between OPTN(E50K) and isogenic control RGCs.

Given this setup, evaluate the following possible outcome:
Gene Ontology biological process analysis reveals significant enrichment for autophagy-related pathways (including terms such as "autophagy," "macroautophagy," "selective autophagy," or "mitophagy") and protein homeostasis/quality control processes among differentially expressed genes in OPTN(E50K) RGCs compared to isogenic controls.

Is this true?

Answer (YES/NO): YES